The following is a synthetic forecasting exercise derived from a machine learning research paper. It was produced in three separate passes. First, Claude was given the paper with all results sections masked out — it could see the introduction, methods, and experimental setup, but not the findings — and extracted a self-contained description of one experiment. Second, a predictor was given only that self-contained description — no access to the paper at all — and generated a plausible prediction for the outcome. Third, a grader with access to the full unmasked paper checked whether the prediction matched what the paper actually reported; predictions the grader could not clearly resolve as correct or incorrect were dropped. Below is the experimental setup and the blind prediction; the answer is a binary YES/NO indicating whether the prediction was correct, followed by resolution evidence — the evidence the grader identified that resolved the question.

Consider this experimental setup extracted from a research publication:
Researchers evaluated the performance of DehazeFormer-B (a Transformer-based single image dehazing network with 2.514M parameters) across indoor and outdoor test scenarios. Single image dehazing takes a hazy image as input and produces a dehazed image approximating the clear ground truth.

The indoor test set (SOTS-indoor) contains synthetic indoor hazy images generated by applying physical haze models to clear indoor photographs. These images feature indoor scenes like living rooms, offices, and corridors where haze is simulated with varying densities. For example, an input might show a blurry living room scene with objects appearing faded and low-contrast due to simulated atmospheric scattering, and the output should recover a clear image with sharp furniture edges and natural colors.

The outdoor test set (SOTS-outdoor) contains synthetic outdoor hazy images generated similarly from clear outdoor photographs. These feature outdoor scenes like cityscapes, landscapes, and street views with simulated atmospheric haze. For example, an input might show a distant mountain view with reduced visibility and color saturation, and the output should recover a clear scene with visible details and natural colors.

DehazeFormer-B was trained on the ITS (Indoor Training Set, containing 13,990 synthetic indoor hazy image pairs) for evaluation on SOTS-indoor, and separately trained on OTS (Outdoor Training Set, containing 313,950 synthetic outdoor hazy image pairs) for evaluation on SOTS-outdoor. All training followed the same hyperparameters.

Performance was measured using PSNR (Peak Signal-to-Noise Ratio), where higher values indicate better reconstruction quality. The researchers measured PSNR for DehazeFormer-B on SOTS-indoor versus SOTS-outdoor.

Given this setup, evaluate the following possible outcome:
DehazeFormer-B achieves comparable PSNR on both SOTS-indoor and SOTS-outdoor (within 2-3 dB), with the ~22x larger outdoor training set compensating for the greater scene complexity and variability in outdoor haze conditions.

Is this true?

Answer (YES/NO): YES